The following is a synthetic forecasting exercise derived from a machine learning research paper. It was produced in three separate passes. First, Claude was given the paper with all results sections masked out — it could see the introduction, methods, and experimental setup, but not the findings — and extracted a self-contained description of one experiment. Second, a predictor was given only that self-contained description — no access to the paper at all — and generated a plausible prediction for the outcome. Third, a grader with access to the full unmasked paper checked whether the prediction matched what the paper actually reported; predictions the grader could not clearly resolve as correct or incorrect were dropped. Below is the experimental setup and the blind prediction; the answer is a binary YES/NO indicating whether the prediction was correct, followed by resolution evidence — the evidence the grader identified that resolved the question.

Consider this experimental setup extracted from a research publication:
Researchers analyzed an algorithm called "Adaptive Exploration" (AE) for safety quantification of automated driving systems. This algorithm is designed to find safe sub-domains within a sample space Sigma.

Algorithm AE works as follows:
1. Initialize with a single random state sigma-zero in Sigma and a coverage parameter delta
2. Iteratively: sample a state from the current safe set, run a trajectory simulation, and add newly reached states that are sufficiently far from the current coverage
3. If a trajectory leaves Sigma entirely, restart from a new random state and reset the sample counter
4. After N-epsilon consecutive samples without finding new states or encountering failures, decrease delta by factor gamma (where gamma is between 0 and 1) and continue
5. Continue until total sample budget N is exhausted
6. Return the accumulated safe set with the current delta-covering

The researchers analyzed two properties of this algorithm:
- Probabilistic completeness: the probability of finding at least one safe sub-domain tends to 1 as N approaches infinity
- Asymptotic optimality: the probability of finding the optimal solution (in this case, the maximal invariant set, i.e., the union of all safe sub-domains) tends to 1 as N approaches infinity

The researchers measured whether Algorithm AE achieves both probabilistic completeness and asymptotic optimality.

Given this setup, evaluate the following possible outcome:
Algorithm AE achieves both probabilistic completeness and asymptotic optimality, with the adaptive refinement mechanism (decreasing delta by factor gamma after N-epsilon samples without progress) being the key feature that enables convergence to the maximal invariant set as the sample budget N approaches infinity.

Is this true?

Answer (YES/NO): NO